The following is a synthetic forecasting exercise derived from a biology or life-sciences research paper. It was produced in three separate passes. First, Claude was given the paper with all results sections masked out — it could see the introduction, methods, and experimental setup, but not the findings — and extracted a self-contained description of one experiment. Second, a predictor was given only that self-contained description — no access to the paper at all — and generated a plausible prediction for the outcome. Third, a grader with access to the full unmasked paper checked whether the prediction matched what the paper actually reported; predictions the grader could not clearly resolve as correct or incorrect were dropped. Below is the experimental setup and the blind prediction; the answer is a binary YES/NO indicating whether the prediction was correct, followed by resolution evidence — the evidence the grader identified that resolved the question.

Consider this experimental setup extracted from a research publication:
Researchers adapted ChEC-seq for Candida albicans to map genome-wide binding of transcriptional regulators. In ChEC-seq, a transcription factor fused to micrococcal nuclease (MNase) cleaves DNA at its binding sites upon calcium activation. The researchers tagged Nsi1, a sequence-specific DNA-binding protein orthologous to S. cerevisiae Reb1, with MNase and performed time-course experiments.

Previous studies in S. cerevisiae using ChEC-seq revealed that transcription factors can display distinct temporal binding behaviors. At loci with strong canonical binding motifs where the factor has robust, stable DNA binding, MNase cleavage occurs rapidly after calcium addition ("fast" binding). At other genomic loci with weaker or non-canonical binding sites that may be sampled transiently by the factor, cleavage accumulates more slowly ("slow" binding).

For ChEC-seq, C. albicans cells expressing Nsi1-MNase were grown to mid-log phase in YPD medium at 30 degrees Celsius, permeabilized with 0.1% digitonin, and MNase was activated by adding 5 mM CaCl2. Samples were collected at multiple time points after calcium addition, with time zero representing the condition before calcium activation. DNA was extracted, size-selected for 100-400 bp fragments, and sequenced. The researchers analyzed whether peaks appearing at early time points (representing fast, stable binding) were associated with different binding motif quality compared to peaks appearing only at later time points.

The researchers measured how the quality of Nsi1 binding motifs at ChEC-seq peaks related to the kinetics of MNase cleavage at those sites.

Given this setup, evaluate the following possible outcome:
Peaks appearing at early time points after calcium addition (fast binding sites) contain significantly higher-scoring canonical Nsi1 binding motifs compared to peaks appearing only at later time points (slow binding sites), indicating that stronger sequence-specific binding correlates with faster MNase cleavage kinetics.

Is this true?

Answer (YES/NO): YES